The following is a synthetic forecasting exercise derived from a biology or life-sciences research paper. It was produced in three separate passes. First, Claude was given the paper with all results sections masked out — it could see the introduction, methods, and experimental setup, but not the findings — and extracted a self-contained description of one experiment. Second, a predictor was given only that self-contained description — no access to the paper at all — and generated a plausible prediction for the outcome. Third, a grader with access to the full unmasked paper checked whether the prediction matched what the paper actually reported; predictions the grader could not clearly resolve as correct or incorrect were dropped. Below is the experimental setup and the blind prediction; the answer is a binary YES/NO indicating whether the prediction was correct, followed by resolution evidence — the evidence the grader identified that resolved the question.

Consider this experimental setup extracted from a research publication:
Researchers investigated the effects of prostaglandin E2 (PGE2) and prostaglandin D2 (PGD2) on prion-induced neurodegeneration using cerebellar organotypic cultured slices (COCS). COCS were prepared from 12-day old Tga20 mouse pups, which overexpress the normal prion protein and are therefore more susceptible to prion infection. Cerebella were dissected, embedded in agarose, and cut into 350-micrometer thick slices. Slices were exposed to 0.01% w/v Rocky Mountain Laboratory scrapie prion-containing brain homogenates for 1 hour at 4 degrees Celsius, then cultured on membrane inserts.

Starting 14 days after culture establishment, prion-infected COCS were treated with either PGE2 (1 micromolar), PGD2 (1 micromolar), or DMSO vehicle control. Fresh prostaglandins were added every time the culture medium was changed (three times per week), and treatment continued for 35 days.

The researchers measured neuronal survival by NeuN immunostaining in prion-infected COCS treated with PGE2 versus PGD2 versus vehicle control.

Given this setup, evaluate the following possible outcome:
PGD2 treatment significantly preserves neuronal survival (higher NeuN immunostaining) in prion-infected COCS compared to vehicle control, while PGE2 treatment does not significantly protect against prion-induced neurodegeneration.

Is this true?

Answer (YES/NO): NO